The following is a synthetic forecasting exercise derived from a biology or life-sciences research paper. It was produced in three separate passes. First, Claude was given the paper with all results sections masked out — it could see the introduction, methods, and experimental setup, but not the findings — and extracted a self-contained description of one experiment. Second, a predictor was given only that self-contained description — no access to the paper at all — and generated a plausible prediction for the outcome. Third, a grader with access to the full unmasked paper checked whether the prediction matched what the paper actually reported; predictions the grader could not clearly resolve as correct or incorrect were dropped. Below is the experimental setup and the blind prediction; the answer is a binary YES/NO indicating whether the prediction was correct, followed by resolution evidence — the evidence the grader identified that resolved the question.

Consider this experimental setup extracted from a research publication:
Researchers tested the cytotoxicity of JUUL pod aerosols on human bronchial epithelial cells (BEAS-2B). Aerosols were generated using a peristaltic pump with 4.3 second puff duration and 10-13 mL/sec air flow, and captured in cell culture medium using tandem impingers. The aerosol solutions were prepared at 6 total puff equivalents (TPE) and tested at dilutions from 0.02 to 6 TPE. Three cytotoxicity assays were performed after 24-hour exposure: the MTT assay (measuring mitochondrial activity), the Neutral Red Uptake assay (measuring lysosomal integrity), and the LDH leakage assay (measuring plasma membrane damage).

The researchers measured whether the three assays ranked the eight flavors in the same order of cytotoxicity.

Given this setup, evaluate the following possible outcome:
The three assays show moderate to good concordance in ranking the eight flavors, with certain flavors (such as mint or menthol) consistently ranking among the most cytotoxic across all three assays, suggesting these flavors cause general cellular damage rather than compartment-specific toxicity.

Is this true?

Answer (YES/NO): NO